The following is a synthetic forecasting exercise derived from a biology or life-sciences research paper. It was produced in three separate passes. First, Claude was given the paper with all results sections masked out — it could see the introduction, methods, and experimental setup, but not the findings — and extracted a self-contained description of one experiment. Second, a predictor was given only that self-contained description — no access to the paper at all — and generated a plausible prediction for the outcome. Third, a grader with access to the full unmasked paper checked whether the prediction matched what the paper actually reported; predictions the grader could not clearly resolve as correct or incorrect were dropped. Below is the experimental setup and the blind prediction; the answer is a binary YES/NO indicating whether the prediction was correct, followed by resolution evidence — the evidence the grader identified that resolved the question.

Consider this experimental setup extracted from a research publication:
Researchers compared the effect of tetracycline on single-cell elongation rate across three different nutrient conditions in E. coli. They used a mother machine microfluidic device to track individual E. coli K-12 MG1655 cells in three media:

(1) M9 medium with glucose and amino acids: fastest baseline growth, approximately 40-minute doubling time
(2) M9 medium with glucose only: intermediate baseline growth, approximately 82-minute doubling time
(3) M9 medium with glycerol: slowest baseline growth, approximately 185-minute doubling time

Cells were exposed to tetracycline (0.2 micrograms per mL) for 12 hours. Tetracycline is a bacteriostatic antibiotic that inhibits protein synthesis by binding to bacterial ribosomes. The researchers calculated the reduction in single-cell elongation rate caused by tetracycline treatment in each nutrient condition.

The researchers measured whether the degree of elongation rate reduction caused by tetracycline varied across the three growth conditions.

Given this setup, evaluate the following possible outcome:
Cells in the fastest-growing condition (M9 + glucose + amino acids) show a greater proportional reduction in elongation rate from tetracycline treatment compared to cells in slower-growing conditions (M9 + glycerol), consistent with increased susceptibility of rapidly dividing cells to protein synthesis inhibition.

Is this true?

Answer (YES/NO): YES